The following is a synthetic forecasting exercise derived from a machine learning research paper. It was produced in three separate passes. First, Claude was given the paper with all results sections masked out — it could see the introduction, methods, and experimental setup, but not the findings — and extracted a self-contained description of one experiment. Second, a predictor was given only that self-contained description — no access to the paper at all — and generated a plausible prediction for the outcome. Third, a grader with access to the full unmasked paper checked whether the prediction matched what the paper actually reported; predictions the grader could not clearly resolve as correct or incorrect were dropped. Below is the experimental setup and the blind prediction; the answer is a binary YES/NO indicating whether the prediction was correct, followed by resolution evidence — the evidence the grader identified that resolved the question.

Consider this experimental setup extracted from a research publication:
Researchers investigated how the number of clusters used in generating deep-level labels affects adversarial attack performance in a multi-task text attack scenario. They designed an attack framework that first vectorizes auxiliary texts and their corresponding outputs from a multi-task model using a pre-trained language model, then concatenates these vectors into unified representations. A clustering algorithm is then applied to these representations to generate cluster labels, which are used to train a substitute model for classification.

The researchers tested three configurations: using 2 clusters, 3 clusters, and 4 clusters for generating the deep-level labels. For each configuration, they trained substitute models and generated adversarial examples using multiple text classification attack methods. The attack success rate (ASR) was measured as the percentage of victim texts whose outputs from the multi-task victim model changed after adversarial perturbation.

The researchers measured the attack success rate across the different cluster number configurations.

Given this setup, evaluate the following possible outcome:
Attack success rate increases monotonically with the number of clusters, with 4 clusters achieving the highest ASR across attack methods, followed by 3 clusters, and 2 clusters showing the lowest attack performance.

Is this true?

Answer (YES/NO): NO